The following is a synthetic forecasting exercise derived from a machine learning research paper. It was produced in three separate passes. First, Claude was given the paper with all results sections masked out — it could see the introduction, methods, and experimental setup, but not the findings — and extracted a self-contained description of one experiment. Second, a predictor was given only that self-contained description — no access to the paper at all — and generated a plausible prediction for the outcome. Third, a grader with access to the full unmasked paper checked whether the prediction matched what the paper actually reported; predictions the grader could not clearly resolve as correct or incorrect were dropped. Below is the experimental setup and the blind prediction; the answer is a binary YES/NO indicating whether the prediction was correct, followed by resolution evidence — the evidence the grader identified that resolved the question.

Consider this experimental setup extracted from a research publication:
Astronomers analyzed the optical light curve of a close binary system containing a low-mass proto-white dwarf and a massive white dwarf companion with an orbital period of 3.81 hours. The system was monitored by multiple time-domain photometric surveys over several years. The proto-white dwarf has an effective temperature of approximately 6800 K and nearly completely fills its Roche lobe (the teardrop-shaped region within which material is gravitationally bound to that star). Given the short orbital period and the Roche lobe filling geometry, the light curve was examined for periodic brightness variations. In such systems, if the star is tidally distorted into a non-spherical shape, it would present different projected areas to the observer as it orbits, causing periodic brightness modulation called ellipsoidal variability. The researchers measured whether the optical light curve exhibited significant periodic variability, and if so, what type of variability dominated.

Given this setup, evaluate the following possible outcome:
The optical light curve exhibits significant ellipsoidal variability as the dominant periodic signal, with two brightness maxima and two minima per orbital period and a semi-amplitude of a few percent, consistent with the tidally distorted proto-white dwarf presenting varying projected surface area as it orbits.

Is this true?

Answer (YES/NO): NO